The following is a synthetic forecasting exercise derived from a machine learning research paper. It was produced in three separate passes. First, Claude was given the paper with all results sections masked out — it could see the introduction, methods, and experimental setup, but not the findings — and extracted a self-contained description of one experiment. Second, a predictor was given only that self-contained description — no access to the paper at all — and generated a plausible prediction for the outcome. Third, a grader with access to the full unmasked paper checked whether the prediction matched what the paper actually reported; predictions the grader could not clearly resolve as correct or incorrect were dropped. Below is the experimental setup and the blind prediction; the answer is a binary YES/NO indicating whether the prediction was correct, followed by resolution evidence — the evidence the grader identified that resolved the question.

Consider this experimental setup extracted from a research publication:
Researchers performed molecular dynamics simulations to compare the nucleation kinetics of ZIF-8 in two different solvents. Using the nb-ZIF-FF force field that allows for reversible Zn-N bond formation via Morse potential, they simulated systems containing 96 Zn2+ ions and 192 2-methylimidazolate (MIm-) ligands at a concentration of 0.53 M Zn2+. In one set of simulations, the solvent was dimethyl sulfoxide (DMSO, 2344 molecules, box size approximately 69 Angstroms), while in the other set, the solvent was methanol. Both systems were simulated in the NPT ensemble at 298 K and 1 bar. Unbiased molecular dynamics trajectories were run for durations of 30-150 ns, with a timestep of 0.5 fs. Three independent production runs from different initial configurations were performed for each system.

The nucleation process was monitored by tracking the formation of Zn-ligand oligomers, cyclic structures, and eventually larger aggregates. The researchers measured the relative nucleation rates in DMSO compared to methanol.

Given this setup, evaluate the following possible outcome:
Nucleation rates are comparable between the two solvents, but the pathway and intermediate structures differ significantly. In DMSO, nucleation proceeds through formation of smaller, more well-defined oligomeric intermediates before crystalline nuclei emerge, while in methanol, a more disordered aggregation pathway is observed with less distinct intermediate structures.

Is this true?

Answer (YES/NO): NO